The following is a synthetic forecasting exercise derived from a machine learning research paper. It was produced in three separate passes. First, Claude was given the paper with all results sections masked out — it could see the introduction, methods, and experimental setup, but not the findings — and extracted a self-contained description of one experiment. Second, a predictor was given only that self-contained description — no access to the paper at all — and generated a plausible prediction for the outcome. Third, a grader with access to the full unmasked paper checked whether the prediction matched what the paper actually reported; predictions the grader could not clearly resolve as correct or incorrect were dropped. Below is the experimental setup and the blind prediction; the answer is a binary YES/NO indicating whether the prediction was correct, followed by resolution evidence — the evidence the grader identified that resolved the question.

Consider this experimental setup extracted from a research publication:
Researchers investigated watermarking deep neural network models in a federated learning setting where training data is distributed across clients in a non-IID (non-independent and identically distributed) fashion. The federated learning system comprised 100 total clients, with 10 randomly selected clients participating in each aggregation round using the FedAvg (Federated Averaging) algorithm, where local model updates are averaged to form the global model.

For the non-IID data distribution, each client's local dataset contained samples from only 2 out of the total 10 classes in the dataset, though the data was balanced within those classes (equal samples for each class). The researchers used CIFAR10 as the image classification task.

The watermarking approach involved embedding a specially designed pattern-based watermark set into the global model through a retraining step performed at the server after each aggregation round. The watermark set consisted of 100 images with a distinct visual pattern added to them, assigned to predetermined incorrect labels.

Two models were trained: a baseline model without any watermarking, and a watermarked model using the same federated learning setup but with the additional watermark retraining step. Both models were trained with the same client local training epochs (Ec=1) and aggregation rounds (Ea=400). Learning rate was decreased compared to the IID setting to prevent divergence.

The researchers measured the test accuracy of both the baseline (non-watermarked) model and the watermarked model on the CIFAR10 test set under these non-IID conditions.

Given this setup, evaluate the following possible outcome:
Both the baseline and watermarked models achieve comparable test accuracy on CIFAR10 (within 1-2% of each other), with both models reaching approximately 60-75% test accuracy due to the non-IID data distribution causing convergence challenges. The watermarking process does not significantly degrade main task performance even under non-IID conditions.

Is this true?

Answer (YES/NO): NO